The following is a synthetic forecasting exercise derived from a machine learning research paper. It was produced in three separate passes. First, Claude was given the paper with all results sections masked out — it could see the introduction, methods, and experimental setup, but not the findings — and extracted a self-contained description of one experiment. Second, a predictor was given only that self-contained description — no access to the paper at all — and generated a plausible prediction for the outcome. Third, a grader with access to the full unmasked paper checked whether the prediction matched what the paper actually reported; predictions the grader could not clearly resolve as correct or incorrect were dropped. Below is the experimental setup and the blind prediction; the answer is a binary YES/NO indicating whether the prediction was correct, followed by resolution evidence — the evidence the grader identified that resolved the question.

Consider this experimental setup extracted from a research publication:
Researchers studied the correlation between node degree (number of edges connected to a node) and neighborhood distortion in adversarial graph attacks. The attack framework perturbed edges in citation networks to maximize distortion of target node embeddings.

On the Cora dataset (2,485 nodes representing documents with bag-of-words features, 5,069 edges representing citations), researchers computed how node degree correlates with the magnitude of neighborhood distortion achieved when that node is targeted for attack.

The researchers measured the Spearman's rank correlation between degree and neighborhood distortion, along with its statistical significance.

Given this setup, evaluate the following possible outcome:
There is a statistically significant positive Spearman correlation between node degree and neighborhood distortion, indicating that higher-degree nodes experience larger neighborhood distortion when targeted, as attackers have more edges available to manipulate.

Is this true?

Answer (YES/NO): NO